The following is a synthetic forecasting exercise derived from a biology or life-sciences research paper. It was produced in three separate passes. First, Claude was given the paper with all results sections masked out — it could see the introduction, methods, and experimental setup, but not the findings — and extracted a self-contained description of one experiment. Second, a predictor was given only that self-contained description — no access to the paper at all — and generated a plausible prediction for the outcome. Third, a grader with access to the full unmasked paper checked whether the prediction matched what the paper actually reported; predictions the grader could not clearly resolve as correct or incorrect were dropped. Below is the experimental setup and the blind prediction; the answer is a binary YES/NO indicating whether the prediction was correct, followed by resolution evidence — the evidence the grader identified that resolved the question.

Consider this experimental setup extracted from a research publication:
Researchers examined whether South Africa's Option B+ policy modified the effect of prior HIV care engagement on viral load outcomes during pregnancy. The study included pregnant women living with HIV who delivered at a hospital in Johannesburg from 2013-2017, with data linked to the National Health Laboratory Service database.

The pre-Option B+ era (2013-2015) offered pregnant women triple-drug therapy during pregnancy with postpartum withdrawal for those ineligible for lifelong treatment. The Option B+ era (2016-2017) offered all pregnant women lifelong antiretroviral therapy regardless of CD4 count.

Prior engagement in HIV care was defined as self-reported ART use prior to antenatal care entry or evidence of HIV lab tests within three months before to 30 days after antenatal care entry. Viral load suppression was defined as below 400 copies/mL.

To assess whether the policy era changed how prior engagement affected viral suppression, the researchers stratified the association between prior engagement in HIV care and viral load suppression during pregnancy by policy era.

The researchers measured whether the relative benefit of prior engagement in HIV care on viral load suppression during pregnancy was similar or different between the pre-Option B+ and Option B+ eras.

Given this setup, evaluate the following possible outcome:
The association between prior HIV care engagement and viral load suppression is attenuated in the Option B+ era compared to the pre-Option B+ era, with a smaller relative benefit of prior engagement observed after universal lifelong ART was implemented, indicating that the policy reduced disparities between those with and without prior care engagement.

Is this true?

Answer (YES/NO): NO